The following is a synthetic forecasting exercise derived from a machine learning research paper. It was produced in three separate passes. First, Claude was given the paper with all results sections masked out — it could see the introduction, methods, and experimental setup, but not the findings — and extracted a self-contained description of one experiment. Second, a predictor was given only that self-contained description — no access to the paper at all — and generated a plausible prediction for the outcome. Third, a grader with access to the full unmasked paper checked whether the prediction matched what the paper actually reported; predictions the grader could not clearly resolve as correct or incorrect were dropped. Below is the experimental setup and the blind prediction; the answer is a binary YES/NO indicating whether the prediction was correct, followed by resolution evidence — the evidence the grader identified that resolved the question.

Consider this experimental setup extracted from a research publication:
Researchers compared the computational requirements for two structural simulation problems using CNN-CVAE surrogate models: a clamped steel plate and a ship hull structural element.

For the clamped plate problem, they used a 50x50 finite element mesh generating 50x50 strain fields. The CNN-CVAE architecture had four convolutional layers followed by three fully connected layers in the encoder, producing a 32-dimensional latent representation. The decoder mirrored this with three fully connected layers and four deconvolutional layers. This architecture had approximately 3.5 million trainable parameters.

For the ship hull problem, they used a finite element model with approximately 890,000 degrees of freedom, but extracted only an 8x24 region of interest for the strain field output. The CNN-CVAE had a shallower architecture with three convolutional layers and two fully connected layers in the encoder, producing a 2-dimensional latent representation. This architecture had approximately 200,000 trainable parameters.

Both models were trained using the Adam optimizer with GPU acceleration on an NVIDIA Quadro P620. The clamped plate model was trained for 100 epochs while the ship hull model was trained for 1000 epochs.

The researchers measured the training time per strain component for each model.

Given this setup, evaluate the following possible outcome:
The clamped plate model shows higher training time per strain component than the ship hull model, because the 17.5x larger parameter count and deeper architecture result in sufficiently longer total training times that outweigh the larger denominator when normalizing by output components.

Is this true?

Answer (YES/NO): NO